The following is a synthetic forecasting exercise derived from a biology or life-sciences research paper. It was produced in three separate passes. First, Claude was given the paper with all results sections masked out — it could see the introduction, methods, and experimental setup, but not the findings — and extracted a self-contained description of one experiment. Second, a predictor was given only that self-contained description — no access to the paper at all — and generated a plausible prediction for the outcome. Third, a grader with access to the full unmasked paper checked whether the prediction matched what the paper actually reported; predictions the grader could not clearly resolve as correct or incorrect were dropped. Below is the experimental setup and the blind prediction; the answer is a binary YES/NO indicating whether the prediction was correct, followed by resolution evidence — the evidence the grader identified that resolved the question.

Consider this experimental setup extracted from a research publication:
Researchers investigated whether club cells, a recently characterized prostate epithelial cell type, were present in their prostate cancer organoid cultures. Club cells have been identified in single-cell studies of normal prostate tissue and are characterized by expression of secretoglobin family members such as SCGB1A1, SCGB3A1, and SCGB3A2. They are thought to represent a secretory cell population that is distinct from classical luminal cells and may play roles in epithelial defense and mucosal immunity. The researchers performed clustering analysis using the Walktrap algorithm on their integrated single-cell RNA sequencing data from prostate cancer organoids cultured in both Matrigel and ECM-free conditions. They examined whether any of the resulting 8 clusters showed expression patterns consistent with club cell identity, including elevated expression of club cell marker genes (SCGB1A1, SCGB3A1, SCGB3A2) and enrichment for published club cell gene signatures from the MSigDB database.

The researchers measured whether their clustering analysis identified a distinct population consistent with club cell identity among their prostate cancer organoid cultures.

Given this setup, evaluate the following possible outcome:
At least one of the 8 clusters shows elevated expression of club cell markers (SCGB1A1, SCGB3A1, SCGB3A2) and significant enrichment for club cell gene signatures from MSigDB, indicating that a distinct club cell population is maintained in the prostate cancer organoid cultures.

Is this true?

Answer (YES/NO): NO